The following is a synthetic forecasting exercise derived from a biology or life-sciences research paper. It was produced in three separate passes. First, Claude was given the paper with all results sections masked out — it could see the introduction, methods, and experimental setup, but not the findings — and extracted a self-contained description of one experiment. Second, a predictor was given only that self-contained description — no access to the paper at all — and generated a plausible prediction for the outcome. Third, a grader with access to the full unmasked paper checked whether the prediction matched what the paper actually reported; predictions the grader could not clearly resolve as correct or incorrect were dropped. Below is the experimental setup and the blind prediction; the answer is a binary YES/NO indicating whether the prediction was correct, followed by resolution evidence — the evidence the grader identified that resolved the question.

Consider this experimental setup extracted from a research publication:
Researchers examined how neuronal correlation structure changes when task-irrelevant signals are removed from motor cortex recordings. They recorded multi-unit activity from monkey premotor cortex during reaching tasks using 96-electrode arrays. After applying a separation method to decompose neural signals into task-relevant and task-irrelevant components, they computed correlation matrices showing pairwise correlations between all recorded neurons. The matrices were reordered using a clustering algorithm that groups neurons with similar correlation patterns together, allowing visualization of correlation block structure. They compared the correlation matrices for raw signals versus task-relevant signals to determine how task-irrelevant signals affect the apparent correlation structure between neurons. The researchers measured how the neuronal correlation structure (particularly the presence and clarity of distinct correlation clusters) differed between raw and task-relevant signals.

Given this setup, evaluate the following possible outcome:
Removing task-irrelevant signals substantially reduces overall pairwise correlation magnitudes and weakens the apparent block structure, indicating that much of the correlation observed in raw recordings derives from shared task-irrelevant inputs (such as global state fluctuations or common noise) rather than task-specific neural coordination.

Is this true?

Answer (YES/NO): NO